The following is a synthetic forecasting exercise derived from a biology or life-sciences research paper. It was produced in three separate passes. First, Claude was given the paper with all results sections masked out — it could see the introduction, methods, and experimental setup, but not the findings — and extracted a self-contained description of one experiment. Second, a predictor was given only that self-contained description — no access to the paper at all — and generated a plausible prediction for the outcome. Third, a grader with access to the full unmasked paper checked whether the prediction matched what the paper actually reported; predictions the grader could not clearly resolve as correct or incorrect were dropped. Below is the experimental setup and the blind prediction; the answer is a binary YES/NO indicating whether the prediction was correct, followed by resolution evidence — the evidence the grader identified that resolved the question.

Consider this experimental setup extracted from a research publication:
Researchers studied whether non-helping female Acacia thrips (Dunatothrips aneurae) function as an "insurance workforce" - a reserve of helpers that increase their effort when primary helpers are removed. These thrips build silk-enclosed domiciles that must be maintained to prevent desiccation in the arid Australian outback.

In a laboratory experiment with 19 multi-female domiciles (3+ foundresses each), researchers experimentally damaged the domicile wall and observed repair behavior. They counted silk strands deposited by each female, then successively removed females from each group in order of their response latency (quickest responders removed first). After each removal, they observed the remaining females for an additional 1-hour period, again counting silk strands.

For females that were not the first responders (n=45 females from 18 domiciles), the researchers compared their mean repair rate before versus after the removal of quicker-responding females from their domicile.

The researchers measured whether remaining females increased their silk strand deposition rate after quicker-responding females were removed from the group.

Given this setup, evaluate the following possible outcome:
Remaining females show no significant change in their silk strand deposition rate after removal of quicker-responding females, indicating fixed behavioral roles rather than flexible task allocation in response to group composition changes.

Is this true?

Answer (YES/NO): YES